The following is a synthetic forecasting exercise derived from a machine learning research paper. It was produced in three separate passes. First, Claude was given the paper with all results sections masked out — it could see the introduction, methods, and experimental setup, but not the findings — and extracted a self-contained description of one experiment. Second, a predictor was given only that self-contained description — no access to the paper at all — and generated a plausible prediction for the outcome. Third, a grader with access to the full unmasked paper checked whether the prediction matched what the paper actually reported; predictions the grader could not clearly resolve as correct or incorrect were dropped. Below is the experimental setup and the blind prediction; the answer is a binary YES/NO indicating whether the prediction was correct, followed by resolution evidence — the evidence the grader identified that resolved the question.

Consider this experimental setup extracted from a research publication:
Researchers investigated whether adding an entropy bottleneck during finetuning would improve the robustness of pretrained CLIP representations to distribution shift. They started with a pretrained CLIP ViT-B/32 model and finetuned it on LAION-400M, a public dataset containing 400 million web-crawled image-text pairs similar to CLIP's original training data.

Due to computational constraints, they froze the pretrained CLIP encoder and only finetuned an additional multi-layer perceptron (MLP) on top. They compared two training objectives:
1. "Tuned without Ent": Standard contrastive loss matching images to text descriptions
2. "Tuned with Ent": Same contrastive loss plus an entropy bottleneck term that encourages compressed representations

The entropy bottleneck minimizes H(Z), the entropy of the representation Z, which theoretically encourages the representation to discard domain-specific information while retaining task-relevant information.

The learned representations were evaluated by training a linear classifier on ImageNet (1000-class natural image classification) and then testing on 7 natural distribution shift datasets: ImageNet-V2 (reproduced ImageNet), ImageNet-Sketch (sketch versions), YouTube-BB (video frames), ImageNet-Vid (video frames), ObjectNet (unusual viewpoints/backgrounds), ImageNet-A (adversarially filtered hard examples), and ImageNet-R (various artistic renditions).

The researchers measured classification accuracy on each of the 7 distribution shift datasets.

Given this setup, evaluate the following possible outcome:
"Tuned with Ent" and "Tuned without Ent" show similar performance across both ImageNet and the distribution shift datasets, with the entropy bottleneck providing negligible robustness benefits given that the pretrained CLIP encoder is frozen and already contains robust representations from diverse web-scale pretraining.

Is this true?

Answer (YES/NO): NO